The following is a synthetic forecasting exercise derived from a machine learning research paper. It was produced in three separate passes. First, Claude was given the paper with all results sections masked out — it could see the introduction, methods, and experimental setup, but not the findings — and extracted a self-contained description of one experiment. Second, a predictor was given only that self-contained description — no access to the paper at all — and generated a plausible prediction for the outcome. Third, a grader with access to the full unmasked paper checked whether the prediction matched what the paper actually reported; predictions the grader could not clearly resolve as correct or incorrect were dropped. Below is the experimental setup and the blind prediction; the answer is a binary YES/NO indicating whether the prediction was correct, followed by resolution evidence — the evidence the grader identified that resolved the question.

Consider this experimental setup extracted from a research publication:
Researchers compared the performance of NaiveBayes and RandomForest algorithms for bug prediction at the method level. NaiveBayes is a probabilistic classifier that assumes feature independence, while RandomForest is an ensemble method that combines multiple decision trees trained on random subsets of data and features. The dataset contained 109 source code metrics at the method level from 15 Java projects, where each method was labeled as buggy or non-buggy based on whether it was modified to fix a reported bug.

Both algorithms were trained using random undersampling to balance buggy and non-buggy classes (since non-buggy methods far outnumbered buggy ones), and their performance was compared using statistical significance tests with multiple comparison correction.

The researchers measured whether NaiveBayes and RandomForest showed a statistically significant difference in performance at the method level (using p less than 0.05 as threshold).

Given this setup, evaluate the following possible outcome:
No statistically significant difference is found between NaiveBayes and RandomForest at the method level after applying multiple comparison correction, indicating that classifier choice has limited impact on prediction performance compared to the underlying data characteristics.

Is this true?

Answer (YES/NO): NO